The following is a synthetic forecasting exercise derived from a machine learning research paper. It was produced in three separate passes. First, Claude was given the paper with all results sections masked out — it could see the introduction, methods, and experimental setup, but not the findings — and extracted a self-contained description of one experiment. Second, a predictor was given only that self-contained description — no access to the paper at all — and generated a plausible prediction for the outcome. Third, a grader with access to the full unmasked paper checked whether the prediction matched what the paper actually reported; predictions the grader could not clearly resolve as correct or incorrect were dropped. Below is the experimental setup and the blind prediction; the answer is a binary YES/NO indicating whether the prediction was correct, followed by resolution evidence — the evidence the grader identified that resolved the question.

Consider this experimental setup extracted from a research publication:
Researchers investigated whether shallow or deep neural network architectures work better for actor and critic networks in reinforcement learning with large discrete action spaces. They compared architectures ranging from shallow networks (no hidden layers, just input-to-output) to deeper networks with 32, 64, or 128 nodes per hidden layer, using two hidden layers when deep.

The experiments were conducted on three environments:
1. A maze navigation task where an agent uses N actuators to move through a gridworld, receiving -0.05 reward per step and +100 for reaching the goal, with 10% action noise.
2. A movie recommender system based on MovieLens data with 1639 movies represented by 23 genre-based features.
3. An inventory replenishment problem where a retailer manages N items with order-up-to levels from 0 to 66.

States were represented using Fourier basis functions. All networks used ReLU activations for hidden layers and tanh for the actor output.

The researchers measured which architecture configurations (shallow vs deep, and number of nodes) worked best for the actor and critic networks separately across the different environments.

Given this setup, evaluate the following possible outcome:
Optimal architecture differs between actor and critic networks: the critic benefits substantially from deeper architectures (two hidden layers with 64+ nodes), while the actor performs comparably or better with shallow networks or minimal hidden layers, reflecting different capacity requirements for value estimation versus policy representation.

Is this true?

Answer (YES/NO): NO